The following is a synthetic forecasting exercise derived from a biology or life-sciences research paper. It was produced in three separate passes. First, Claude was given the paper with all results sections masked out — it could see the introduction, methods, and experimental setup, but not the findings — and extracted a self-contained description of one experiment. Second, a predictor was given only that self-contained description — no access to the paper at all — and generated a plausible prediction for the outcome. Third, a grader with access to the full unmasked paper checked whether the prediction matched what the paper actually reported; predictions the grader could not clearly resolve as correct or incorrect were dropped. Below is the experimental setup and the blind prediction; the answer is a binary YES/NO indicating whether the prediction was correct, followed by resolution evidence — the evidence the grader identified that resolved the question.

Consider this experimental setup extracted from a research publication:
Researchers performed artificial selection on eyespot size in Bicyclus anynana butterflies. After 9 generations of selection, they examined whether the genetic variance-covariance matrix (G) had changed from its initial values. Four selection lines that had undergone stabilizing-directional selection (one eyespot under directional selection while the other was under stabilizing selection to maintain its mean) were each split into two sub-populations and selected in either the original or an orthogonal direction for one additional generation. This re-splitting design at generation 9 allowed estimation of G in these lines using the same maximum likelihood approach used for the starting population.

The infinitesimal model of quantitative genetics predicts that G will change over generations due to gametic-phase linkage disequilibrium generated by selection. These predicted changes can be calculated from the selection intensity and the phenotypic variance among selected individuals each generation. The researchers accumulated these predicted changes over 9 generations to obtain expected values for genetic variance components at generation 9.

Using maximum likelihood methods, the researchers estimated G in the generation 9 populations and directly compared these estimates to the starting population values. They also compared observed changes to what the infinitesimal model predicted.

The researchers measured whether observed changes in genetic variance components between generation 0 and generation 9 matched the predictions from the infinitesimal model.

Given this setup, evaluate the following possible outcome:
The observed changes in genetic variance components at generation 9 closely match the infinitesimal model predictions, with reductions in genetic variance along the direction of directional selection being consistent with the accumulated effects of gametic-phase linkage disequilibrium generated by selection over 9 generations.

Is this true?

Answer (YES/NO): NO